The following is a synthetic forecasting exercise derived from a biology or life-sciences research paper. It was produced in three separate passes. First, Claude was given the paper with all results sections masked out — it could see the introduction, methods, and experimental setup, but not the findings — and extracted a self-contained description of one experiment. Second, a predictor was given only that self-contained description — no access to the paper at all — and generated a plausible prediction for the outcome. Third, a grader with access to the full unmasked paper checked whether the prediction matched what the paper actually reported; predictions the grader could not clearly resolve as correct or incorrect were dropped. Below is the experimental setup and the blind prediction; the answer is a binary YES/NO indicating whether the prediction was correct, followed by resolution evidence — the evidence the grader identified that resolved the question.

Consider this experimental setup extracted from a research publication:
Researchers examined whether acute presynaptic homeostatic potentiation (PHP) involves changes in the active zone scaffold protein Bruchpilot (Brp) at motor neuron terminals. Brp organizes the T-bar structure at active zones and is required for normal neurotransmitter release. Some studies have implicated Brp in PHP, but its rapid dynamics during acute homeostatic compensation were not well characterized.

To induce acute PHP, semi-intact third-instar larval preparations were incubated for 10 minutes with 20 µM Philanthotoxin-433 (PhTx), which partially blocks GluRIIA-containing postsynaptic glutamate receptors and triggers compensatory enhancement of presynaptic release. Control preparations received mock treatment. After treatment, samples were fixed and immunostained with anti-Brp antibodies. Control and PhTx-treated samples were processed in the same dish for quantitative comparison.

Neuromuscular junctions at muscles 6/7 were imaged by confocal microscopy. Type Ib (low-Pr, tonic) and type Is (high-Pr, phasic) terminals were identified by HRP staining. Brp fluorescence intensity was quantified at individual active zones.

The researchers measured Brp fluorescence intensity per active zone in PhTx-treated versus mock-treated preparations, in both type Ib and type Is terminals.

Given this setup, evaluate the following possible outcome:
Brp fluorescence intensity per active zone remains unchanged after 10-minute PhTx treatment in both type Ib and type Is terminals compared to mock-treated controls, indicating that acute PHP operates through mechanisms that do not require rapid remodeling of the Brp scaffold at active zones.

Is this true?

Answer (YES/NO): NO